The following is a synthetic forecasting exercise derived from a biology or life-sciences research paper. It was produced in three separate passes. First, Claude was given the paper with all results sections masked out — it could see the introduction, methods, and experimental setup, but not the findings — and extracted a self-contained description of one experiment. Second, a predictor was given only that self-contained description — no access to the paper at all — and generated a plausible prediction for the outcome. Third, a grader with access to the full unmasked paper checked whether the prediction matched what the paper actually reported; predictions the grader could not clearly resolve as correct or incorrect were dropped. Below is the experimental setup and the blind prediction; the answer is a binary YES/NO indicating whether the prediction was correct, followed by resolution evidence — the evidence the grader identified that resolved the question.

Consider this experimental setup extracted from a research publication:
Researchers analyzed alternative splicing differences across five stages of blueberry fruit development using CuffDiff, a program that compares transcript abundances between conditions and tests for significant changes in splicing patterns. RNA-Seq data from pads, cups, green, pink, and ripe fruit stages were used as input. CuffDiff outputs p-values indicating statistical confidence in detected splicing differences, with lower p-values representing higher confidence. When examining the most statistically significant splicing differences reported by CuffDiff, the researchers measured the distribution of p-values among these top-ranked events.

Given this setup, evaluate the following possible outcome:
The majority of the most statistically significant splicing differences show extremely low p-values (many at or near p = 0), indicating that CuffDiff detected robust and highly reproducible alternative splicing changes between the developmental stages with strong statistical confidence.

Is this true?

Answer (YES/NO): NO